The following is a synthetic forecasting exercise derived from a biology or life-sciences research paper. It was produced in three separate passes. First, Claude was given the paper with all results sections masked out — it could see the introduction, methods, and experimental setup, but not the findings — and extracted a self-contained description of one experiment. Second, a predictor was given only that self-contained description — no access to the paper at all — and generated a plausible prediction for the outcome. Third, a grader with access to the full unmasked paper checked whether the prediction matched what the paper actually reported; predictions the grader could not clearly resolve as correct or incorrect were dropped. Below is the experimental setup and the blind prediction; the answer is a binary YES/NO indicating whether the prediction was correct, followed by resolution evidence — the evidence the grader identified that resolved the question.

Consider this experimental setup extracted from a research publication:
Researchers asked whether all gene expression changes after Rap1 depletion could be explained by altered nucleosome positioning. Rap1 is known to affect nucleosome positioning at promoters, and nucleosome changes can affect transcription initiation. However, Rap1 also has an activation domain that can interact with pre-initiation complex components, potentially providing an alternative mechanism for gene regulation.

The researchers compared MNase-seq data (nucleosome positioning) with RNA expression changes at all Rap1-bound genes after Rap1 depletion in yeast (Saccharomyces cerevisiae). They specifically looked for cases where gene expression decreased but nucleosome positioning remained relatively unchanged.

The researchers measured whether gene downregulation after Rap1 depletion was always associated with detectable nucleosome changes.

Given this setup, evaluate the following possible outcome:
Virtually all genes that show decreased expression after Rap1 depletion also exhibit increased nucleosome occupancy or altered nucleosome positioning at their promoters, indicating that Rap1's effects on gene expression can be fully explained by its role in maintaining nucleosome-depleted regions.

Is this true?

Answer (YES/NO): NO